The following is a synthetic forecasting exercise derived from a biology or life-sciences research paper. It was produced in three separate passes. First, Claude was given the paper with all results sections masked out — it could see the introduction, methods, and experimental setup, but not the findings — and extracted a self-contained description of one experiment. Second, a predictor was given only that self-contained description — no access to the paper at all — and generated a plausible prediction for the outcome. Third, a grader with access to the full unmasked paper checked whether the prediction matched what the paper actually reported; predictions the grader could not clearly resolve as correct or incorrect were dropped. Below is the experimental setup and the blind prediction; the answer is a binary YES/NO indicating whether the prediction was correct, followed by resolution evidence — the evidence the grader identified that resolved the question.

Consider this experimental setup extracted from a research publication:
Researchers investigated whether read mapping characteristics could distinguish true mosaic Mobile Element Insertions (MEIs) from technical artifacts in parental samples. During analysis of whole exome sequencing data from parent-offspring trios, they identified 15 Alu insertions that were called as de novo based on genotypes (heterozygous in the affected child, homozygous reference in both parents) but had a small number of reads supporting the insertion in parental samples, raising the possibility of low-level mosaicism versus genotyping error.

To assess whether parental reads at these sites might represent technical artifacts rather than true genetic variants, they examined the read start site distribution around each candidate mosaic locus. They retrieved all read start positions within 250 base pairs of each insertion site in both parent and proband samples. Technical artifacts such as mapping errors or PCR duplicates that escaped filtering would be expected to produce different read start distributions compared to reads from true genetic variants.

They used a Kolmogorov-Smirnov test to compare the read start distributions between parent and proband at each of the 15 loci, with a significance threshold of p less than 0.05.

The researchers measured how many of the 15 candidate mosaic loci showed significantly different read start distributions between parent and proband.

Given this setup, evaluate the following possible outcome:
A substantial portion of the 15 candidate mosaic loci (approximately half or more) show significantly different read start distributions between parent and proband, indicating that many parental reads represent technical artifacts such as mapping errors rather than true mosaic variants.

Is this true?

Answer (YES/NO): NO